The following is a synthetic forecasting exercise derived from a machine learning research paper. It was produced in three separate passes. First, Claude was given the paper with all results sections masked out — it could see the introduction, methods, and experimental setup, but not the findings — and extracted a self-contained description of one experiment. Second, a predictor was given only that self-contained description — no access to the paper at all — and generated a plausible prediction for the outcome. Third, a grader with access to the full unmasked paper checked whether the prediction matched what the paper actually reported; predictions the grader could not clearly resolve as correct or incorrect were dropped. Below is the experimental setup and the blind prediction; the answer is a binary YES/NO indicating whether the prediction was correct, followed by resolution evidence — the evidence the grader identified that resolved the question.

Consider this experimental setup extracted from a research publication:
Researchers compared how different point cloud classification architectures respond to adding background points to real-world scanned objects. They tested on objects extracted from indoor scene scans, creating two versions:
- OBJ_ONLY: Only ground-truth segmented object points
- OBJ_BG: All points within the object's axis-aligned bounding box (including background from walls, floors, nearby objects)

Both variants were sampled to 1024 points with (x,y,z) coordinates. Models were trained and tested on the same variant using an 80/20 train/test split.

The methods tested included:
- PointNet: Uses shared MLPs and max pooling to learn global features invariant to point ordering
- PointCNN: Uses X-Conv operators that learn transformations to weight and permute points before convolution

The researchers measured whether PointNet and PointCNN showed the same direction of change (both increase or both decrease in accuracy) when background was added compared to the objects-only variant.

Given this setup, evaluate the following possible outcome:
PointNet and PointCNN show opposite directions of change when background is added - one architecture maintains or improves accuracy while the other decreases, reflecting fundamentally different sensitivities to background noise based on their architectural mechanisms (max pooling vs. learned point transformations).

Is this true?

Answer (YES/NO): YES